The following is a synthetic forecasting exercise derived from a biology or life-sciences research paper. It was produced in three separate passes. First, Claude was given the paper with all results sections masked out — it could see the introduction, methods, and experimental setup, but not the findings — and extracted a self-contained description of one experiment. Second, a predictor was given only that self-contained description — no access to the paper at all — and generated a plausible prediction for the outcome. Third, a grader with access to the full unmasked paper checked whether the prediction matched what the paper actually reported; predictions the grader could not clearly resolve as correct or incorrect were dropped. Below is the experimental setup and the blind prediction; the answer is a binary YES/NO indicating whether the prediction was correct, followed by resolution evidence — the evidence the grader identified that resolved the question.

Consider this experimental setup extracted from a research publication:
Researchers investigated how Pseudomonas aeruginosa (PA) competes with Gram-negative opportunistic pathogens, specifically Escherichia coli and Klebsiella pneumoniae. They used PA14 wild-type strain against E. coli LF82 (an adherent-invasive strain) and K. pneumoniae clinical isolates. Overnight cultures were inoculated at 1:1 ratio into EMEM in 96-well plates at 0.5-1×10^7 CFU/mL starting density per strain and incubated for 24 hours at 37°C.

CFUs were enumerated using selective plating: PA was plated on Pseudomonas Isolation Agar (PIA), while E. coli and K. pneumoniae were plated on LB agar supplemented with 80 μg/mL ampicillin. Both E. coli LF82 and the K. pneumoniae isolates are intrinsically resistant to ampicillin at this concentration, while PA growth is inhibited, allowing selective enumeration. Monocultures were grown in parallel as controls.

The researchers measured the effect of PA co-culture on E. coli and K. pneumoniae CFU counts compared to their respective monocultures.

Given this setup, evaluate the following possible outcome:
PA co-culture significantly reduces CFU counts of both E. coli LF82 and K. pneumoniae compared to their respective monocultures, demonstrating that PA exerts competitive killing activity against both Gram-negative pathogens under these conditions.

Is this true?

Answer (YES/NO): YES